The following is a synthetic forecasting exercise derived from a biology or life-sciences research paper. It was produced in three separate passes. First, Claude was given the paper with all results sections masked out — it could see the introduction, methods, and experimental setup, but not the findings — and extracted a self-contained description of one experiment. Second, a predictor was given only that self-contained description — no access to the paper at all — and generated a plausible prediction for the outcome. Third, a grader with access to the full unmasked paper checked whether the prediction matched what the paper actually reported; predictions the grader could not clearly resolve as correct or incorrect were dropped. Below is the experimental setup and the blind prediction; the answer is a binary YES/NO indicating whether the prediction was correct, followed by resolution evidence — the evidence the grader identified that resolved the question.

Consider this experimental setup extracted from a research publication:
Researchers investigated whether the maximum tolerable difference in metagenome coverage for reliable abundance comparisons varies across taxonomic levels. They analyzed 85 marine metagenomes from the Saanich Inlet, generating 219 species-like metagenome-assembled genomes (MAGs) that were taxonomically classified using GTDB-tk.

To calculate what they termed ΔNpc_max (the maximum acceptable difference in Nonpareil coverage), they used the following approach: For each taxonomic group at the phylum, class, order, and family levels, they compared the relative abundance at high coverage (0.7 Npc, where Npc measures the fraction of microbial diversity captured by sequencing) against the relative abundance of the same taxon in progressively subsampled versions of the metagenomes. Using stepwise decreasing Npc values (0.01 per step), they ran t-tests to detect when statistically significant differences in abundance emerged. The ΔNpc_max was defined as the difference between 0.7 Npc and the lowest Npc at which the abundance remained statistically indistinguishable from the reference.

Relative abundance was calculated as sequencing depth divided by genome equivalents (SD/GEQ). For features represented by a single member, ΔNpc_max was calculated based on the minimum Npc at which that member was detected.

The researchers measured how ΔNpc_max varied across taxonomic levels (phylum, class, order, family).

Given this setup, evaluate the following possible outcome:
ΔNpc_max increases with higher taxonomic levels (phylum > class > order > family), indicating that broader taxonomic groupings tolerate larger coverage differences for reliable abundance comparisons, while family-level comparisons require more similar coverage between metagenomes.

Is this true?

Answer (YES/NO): NO